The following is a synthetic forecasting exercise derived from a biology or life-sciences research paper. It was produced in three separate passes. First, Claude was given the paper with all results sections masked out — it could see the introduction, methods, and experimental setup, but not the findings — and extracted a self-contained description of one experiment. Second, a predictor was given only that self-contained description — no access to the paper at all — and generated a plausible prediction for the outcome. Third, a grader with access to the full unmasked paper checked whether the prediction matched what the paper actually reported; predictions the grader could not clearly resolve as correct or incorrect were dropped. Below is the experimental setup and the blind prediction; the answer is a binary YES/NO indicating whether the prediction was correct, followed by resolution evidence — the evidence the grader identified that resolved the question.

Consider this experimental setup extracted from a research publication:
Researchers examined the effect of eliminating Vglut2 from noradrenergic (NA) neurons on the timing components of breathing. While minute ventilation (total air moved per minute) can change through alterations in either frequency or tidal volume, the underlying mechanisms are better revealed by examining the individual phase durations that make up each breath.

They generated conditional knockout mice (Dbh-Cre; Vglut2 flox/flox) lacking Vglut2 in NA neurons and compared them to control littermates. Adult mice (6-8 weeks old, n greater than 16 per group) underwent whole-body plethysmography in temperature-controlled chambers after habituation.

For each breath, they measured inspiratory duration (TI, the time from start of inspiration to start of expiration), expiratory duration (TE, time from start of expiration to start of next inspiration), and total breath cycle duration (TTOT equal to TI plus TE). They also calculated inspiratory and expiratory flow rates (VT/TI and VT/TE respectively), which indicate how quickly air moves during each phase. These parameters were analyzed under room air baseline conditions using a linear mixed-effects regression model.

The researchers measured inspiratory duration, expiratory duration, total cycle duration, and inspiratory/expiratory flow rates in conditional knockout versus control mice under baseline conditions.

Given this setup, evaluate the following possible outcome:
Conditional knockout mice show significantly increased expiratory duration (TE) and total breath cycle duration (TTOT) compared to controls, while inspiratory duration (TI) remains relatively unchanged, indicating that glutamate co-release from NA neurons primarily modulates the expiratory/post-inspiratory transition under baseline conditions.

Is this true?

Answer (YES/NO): NO